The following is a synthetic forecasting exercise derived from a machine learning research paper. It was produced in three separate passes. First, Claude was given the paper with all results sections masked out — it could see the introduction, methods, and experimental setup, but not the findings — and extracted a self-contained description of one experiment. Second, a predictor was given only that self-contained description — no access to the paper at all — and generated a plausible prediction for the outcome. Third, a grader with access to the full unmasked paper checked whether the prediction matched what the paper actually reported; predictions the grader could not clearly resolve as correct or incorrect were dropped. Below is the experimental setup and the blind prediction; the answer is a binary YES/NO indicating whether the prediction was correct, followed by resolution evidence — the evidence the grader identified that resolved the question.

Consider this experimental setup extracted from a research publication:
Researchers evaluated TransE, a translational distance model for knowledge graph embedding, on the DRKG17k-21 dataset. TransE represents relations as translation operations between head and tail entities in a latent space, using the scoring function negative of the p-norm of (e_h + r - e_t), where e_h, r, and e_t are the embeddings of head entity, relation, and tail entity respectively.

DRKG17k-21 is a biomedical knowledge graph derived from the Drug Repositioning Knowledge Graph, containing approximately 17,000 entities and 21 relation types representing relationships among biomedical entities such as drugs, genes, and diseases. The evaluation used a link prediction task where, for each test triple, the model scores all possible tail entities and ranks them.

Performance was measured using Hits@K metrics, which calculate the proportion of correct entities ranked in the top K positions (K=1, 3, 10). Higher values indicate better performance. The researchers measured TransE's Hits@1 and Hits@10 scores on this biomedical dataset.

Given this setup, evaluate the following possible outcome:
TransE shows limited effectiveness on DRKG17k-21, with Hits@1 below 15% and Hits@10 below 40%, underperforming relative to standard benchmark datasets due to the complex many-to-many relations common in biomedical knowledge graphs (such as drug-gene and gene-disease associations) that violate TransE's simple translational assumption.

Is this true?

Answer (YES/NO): NO